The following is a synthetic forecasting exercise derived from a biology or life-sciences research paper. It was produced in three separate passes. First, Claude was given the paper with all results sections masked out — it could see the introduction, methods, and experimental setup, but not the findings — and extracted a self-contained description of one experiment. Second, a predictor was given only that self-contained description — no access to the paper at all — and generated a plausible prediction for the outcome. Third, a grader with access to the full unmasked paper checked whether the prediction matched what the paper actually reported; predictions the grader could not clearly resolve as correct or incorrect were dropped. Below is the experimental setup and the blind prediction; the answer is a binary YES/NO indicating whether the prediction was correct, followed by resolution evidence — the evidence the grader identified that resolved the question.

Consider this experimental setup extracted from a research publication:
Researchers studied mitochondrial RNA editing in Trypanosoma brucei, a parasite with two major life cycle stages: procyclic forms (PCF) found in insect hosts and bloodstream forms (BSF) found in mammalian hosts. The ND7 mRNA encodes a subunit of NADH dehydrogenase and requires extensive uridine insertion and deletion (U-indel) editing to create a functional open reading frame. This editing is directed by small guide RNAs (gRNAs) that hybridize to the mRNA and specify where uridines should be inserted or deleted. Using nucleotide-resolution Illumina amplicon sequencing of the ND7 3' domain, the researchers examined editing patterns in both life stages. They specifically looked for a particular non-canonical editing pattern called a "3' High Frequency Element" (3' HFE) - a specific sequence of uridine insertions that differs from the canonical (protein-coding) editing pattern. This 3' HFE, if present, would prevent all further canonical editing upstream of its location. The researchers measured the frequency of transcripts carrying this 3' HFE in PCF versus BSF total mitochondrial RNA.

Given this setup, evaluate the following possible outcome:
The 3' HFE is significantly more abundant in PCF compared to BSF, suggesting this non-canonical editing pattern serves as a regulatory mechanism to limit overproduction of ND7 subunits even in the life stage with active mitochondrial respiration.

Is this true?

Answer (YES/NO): YES